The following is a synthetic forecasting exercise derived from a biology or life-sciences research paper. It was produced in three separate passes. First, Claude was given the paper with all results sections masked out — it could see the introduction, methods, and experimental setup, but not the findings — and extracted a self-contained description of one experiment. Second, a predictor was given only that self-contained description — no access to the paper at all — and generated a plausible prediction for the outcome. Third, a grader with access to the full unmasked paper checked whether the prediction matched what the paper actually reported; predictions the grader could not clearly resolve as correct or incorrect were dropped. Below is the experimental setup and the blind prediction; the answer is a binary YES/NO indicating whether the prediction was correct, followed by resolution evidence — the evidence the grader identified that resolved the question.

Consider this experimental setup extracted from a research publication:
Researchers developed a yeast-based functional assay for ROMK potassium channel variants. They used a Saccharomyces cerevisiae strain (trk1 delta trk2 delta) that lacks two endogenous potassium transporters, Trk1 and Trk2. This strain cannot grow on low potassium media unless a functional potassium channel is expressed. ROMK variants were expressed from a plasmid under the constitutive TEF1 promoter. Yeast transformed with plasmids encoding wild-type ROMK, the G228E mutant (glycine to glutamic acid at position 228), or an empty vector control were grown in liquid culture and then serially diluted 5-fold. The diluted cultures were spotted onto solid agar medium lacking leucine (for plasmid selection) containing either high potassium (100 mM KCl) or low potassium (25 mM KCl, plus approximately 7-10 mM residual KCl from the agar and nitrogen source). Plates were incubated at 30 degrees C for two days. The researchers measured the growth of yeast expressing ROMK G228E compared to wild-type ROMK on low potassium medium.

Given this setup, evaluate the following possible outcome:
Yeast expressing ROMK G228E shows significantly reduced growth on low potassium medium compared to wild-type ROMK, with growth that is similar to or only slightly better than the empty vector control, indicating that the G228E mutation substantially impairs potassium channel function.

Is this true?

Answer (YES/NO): YES